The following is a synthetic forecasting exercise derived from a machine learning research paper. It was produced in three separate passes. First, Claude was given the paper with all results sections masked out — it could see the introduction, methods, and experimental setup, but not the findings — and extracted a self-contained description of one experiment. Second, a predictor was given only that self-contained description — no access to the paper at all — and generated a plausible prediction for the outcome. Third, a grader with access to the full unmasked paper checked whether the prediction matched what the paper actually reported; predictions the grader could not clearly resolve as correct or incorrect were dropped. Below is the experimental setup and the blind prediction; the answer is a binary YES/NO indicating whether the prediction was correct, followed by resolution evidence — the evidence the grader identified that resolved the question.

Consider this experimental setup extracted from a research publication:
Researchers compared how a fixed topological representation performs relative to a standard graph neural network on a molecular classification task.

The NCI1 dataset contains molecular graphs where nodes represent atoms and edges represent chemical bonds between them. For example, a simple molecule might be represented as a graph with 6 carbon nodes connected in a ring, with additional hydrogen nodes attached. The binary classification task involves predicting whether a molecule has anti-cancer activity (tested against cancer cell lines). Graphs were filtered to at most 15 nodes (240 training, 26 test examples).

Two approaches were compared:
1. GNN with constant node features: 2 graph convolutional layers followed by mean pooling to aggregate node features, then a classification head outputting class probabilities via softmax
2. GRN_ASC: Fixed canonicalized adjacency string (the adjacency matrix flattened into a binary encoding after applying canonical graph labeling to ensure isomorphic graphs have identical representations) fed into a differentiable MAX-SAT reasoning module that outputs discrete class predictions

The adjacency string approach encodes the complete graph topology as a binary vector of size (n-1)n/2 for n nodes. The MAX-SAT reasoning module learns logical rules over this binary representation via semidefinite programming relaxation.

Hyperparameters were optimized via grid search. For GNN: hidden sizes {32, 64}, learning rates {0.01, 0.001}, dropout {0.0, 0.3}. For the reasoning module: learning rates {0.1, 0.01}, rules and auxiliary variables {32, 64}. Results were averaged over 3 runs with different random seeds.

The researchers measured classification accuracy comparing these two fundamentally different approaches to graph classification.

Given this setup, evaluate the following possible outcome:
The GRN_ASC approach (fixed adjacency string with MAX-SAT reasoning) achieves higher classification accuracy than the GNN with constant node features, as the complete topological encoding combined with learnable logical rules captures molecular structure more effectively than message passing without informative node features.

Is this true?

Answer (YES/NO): NO